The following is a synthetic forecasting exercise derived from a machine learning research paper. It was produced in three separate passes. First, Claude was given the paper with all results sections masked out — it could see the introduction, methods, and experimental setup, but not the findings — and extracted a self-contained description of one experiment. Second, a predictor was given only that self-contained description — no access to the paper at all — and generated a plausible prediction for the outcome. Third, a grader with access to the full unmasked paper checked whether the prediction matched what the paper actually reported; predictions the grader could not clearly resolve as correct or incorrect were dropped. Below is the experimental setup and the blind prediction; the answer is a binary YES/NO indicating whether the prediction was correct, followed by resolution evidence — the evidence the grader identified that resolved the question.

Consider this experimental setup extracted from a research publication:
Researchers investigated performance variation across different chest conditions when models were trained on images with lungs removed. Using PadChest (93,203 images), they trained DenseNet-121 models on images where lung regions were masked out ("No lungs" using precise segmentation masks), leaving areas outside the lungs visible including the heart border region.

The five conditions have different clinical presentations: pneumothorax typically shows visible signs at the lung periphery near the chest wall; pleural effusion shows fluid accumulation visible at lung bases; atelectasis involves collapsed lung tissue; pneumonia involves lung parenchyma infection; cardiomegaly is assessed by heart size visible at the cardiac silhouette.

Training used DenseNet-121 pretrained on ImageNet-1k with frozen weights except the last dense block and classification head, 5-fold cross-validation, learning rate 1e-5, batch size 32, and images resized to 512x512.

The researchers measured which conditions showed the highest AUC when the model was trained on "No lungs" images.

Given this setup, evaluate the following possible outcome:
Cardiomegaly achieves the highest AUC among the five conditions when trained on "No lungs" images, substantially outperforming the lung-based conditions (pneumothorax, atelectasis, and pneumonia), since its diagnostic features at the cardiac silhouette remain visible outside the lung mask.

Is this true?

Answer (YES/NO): NO